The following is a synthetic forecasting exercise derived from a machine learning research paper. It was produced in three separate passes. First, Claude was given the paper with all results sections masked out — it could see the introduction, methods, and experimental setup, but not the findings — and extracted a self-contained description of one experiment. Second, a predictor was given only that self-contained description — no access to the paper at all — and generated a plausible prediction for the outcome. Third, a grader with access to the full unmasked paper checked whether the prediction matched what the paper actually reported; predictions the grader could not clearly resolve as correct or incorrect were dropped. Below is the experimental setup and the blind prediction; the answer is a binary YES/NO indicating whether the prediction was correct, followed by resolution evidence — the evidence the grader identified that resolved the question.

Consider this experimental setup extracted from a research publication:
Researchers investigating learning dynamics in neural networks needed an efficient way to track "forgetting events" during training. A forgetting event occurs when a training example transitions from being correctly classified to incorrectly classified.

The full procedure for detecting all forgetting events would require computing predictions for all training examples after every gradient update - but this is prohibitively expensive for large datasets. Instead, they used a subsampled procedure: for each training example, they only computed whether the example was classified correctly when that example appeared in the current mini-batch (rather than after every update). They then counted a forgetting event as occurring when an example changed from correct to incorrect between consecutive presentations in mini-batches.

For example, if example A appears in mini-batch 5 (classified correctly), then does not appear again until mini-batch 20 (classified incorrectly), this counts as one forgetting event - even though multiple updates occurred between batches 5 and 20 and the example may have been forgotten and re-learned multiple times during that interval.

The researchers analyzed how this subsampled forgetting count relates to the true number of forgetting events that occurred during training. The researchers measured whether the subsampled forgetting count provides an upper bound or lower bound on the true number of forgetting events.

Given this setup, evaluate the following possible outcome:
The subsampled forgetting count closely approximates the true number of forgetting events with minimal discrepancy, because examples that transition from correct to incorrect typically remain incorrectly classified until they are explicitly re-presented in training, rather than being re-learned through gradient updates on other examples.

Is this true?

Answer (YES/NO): NO